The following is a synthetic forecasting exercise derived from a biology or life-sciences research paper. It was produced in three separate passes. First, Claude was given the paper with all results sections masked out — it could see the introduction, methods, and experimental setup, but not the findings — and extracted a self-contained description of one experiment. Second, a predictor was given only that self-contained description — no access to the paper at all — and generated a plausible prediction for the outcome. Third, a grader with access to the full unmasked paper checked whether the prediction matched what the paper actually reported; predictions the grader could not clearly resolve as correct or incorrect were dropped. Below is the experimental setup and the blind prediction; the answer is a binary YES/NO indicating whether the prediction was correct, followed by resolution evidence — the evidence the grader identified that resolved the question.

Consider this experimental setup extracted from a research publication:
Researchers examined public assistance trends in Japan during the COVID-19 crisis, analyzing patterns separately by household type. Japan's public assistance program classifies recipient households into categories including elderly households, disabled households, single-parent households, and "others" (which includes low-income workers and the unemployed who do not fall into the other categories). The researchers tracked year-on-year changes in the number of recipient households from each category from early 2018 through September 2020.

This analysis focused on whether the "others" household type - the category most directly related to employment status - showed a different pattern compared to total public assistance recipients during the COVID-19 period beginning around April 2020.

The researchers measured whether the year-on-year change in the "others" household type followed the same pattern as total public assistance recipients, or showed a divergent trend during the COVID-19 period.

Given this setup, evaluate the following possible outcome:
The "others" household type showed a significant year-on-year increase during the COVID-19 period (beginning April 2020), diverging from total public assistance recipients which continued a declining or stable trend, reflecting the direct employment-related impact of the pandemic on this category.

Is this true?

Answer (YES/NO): YES